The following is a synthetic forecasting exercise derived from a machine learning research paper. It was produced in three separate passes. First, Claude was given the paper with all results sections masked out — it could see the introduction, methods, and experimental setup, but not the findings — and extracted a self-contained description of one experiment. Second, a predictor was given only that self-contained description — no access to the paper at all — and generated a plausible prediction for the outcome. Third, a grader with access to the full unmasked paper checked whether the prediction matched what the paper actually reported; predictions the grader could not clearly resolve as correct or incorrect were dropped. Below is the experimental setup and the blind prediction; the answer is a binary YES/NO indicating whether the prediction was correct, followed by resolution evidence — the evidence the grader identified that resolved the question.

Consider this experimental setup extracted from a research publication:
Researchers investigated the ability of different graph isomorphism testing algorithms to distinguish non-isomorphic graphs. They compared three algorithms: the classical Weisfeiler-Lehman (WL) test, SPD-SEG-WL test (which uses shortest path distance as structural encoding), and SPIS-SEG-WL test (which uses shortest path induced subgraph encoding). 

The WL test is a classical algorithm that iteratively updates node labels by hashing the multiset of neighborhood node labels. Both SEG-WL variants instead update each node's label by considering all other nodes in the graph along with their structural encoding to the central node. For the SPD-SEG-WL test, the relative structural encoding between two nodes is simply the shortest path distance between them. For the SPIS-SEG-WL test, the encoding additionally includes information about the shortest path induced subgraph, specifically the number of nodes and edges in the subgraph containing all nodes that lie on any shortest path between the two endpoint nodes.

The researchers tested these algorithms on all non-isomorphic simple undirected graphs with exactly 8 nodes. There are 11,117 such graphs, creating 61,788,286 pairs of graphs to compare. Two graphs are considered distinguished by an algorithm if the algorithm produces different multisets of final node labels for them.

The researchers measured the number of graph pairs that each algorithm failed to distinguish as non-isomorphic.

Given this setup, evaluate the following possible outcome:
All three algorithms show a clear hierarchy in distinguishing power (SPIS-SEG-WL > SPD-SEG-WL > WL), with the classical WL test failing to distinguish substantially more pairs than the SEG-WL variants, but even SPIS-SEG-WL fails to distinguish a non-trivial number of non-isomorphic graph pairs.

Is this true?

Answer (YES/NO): NO